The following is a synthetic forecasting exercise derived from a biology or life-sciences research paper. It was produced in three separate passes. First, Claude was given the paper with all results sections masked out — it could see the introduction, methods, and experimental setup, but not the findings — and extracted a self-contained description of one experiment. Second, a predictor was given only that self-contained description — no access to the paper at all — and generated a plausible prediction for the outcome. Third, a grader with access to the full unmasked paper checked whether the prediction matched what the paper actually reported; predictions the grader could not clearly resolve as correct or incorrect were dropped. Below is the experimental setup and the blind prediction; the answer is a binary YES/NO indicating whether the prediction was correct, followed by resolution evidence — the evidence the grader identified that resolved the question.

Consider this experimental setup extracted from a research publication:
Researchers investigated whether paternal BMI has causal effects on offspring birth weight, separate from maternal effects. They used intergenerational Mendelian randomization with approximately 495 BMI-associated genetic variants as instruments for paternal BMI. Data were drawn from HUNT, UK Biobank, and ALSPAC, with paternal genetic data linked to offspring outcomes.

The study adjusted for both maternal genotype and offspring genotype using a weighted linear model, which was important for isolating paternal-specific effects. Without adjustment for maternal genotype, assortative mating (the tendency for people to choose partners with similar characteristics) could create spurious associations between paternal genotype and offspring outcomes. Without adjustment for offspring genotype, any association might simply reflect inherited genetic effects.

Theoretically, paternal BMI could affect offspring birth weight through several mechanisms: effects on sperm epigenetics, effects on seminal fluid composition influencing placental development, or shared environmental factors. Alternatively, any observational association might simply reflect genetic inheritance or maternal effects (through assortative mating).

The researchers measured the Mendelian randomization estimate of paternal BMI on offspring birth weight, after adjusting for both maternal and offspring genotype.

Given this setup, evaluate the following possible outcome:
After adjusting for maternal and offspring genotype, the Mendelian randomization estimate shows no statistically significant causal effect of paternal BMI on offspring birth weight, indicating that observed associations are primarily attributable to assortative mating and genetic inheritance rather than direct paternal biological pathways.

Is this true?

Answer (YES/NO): YES